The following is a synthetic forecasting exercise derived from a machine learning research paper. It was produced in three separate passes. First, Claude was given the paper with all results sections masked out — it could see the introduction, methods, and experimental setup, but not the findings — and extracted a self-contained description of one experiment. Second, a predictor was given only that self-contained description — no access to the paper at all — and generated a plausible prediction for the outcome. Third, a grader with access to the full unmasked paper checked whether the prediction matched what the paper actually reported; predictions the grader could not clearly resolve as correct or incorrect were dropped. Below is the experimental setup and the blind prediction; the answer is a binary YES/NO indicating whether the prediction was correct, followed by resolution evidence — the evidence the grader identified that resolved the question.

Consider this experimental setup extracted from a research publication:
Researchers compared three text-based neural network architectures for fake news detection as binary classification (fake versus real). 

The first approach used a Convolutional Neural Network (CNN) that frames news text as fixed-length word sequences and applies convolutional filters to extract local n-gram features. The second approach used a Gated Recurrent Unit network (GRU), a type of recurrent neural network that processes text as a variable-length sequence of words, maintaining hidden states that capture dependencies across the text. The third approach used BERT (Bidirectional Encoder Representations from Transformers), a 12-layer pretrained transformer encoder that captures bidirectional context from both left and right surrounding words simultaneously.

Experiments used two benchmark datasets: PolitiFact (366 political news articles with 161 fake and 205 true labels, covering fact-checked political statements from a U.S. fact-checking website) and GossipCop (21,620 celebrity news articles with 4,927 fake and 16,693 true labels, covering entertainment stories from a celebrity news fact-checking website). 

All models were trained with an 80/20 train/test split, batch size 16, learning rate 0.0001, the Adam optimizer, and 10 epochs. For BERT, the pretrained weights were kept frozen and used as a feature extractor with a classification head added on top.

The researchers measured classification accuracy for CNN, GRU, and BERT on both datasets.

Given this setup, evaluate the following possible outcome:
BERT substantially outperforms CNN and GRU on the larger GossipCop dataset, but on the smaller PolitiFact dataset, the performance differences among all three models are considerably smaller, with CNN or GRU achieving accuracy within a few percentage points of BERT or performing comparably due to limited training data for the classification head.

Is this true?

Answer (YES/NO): NO